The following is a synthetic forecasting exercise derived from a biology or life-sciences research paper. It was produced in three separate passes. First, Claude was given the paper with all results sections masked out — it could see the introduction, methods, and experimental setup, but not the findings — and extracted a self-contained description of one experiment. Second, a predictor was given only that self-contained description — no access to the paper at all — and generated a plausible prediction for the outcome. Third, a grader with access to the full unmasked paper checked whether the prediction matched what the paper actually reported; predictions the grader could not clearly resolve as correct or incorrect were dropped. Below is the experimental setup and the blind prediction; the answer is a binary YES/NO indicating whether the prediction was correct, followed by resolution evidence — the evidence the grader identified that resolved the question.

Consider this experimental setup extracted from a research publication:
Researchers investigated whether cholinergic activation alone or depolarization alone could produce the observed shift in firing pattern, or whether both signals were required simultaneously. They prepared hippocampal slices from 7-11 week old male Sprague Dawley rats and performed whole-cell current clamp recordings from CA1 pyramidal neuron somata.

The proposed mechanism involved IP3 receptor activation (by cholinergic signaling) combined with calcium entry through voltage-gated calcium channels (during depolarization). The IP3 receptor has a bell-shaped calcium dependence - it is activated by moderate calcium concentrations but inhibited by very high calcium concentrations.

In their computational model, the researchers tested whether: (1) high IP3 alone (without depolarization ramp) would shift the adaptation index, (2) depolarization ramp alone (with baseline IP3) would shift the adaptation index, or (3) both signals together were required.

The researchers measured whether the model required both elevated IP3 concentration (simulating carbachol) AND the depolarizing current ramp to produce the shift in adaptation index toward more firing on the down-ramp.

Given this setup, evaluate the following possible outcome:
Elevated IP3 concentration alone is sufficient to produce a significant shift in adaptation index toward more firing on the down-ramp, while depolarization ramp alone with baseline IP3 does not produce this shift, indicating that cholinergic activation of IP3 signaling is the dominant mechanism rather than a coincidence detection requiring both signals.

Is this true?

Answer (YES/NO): NO